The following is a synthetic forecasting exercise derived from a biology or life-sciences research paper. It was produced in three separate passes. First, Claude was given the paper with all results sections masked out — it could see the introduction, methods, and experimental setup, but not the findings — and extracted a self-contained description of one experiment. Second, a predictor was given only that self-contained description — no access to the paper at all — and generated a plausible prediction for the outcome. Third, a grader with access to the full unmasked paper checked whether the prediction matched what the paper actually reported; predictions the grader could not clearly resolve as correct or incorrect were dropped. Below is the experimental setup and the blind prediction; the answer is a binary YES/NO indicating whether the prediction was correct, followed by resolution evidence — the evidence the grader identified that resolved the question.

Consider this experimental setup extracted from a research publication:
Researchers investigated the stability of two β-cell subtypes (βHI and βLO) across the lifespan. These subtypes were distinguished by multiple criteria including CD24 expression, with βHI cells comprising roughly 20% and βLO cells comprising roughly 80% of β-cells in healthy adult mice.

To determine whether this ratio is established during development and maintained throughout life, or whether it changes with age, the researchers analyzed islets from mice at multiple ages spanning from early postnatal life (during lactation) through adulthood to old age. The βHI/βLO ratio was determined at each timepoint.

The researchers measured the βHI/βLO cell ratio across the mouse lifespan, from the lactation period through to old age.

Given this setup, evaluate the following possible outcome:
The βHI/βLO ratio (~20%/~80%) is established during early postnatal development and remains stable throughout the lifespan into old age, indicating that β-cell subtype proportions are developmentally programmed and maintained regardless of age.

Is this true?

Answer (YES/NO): NO